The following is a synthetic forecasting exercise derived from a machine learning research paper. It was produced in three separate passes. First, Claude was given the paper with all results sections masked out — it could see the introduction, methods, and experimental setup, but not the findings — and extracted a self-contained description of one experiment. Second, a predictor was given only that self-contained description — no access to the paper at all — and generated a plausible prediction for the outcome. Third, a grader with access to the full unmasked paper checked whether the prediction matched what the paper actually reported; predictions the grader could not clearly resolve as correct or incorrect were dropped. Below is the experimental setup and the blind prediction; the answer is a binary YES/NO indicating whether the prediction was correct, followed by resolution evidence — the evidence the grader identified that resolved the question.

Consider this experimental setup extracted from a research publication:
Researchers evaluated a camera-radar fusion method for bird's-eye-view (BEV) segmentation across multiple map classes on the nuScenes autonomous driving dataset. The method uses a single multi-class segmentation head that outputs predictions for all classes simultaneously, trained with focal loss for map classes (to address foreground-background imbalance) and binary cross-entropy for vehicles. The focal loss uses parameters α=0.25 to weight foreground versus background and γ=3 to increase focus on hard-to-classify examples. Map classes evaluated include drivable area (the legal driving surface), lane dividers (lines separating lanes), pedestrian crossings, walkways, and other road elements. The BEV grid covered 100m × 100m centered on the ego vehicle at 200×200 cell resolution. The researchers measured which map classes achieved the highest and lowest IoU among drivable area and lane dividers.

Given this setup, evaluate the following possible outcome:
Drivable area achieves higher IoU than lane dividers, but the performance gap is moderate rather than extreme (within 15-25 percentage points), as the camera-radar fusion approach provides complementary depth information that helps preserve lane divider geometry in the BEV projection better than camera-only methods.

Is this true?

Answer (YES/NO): NO